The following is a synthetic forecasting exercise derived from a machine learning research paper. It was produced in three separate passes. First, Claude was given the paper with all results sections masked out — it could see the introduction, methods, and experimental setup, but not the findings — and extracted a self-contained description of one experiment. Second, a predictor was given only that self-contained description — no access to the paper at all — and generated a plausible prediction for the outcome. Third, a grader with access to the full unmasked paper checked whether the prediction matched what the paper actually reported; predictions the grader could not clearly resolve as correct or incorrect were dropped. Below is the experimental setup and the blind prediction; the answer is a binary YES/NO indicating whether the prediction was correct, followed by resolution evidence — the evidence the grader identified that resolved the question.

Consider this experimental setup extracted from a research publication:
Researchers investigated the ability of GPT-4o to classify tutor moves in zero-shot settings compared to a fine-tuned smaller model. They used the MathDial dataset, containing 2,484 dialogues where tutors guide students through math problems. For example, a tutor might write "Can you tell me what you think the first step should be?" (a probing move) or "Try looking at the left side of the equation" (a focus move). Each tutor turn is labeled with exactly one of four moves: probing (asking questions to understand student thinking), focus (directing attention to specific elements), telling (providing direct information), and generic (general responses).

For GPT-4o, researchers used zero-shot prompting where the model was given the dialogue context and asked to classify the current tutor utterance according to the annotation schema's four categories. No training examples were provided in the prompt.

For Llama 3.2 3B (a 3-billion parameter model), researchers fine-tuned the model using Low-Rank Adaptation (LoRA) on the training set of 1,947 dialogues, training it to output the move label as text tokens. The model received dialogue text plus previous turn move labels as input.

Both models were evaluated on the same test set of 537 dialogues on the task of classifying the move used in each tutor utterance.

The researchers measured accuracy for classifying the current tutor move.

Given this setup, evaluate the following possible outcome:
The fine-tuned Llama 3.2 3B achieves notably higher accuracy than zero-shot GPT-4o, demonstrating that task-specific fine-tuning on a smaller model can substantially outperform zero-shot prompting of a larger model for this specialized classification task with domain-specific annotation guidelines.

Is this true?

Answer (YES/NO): YES